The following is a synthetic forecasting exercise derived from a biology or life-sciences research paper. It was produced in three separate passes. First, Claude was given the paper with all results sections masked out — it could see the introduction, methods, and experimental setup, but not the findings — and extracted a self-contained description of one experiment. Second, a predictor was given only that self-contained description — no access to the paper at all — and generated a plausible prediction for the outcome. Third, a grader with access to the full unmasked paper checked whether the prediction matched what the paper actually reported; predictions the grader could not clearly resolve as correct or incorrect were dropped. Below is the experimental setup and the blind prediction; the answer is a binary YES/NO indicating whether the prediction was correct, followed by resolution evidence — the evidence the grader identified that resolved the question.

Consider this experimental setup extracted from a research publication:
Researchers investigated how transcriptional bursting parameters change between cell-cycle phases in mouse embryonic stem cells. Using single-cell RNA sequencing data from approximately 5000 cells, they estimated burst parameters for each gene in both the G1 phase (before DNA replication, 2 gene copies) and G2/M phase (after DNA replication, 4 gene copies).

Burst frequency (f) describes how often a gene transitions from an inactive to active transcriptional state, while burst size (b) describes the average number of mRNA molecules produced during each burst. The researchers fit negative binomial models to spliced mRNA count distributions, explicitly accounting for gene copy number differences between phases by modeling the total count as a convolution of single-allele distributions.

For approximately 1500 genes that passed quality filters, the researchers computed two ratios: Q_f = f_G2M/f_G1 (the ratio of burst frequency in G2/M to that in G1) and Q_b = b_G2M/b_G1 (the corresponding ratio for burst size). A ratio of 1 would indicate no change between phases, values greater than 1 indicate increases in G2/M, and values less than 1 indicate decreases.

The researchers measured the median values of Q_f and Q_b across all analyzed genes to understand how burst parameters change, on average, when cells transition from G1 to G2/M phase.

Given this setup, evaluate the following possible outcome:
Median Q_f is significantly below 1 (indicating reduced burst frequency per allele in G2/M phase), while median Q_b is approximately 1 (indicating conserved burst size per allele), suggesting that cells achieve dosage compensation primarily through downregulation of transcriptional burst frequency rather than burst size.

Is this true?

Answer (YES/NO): NO